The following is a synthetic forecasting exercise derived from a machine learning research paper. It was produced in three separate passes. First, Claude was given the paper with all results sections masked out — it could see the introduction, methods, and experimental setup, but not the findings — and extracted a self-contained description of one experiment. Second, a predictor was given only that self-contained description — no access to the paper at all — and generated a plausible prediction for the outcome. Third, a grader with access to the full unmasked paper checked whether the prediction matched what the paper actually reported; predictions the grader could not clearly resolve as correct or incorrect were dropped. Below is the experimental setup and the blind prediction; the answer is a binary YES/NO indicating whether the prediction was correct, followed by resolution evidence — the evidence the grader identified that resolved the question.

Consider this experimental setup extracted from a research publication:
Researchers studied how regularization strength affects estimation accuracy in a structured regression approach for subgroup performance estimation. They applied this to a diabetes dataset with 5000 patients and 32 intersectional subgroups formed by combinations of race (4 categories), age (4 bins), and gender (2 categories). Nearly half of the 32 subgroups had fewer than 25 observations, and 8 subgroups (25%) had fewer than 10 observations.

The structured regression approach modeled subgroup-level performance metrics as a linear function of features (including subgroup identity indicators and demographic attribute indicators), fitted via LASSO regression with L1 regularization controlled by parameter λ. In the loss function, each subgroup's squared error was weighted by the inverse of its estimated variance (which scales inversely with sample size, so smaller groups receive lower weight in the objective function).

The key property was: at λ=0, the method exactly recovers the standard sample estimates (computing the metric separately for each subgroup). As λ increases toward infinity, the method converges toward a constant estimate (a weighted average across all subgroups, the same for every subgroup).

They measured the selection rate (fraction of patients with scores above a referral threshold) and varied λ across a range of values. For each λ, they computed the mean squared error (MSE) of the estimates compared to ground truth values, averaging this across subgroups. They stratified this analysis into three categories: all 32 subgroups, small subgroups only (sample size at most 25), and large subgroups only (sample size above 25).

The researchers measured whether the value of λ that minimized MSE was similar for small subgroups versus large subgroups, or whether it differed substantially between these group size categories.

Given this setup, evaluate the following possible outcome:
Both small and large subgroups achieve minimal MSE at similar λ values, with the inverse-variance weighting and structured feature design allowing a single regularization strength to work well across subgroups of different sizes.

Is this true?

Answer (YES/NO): YES